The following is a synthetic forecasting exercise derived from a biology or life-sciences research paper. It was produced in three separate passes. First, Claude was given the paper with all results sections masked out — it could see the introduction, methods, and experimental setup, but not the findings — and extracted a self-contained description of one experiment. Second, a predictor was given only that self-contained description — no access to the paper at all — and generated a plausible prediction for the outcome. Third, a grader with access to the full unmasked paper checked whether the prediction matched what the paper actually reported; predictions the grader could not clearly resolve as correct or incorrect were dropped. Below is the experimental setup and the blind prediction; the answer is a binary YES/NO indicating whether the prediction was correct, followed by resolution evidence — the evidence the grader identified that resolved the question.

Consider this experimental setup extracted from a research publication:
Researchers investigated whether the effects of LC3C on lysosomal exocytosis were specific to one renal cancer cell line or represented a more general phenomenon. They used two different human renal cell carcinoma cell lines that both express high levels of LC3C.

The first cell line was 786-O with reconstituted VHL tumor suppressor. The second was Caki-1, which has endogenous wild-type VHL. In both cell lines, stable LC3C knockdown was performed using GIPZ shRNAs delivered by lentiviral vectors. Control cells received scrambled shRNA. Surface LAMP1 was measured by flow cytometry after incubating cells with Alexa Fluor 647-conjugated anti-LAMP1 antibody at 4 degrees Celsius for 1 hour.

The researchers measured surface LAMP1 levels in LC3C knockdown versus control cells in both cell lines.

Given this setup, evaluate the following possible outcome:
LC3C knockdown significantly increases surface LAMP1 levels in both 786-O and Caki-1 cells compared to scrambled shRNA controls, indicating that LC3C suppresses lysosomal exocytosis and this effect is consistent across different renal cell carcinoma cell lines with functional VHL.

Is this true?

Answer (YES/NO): YES